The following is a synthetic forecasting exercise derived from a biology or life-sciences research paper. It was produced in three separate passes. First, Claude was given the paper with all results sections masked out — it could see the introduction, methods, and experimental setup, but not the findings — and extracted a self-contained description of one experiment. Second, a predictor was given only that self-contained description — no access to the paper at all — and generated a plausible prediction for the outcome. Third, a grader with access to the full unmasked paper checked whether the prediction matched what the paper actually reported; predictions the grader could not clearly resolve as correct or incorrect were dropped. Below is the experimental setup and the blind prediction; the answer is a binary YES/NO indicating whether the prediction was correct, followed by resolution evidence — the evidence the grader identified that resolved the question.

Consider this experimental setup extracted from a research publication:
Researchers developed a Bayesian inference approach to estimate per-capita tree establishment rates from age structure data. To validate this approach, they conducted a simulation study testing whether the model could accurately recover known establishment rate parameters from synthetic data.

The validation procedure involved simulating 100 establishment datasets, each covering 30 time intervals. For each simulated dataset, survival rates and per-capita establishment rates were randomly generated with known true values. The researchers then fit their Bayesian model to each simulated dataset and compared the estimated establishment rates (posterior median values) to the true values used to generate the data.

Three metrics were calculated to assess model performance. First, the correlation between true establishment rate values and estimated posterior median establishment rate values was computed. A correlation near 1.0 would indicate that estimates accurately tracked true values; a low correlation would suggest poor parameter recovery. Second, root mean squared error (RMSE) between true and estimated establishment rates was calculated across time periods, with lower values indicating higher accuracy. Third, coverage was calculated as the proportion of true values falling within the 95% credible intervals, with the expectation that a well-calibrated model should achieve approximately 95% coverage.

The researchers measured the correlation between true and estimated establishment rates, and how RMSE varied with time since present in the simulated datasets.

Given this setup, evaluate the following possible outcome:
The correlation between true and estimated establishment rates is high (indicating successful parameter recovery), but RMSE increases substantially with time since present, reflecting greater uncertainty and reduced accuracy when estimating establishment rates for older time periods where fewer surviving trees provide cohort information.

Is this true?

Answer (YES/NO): YES